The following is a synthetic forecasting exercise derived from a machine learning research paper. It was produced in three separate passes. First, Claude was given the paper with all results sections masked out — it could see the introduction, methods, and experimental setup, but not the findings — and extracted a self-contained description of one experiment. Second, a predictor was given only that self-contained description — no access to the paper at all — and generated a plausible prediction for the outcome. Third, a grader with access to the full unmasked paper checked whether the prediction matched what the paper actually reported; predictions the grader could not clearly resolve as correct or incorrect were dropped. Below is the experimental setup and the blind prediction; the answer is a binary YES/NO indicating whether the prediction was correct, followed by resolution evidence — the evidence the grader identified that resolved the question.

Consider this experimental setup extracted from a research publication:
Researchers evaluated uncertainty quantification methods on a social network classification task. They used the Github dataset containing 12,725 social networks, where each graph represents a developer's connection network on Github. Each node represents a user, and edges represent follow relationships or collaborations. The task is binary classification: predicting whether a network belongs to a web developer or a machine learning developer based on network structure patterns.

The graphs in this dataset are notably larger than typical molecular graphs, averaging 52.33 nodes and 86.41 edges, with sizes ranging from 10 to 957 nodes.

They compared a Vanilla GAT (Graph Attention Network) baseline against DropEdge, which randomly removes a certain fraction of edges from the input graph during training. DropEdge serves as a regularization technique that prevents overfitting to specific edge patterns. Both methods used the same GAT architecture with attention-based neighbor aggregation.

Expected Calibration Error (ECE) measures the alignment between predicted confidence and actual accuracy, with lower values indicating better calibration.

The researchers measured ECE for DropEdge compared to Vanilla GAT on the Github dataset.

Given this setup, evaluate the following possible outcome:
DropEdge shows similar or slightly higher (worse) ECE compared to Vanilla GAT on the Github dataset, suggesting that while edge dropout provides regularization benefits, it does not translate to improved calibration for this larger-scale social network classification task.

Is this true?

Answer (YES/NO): NO